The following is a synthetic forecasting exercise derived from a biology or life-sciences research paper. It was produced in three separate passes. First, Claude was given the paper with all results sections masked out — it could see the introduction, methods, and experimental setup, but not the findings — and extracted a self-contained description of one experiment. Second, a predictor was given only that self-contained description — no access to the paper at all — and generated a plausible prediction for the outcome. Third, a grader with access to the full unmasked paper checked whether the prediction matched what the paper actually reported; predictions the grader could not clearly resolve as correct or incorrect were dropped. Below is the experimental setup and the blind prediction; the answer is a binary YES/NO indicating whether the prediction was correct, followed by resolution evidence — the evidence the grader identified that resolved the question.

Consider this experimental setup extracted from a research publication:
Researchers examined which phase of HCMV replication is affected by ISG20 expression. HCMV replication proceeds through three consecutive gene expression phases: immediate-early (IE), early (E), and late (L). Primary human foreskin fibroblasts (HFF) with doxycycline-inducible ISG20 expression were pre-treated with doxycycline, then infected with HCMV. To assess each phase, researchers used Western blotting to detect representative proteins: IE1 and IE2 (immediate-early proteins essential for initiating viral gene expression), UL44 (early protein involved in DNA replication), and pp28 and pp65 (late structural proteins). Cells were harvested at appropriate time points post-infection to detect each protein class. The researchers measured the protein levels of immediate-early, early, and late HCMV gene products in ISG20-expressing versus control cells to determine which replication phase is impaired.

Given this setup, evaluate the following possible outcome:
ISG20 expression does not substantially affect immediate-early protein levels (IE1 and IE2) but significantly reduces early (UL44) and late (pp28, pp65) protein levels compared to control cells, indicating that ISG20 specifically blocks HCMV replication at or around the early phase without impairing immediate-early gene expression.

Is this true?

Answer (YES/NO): YES